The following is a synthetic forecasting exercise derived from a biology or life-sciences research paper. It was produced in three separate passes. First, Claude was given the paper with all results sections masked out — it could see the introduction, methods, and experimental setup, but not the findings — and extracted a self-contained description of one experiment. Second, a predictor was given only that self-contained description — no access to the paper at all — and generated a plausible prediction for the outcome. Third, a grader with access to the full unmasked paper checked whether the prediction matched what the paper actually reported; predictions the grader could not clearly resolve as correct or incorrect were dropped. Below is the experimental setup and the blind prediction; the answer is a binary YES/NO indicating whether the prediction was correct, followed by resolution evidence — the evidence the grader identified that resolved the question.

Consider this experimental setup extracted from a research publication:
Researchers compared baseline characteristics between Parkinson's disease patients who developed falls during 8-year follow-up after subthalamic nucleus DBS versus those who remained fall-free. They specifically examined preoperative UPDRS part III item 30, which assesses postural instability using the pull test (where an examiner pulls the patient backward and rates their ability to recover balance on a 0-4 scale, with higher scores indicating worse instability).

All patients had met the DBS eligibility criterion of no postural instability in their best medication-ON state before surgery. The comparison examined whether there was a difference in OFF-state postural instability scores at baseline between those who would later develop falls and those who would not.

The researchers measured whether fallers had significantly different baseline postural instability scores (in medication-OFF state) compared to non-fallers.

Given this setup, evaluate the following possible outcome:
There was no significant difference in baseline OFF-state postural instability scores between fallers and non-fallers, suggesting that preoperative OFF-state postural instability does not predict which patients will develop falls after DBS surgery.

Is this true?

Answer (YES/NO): NO